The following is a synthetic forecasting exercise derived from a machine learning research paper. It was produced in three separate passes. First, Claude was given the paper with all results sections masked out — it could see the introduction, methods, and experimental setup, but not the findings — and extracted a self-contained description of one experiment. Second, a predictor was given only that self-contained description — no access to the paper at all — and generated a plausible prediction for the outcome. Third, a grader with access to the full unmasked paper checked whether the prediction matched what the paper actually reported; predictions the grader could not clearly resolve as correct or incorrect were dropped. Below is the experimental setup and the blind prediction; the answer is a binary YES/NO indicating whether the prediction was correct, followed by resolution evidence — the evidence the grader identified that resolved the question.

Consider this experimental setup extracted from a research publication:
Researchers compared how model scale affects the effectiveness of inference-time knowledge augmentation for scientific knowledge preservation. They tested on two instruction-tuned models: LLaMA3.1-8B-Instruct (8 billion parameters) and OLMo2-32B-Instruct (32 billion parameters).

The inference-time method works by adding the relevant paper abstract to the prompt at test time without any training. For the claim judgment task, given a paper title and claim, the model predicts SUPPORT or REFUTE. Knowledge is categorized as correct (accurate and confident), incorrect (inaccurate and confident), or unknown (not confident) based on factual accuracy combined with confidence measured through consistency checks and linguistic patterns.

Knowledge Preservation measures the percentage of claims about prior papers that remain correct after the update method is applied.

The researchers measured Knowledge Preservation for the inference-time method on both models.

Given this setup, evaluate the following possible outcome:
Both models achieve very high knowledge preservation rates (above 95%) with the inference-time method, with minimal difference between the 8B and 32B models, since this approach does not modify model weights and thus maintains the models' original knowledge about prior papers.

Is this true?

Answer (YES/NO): NO